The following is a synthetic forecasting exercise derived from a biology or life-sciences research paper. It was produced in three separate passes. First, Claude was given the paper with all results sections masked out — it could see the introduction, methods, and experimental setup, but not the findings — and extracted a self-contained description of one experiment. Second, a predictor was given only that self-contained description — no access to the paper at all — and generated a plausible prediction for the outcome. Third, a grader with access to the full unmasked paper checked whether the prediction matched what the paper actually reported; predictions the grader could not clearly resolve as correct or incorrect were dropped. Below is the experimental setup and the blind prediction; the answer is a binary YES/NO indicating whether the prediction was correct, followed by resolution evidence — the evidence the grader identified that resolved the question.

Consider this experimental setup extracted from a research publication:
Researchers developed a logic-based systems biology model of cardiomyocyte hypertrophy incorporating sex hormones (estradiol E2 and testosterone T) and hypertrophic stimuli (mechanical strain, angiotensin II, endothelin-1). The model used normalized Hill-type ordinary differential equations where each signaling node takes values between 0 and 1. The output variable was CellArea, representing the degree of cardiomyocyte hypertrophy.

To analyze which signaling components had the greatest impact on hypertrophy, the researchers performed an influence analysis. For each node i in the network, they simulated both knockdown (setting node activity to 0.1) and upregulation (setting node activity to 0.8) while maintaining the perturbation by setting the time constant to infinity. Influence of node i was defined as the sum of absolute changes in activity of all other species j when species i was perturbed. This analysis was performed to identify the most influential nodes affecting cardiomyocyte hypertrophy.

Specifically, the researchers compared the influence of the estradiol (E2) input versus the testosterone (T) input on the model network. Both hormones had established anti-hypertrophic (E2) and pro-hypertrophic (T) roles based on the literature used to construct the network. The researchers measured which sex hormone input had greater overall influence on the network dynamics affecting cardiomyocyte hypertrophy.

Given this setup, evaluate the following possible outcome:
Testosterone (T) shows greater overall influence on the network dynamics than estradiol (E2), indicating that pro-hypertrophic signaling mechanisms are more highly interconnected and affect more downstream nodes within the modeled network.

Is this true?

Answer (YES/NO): NO